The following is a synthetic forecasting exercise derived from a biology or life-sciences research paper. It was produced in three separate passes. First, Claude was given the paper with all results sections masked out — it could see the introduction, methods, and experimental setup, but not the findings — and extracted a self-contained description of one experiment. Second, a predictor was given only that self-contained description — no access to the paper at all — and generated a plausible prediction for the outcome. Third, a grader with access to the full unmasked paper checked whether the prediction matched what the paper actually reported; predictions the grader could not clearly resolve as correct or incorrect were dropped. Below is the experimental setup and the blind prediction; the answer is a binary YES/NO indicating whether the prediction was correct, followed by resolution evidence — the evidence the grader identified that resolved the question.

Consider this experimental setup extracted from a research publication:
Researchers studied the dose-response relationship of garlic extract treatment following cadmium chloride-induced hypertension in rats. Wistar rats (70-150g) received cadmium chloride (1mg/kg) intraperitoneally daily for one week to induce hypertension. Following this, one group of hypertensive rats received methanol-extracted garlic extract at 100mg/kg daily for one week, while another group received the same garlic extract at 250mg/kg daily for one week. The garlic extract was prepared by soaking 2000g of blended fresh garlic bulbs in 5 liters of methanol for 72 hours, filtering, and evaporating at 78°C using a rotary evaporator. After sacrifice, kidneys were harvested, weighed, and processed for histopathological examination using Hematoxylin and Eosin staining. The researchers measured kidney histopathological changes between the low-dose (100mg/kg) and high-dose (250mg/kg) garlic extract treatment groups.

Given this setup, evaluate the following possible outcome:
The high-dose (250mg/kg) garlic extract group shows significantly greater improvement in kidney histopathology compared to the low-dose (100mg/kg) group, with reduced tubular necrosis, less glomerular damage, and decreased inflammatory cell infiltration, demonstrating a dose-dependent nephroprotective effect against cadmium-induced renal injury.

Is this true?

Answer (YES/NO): NO